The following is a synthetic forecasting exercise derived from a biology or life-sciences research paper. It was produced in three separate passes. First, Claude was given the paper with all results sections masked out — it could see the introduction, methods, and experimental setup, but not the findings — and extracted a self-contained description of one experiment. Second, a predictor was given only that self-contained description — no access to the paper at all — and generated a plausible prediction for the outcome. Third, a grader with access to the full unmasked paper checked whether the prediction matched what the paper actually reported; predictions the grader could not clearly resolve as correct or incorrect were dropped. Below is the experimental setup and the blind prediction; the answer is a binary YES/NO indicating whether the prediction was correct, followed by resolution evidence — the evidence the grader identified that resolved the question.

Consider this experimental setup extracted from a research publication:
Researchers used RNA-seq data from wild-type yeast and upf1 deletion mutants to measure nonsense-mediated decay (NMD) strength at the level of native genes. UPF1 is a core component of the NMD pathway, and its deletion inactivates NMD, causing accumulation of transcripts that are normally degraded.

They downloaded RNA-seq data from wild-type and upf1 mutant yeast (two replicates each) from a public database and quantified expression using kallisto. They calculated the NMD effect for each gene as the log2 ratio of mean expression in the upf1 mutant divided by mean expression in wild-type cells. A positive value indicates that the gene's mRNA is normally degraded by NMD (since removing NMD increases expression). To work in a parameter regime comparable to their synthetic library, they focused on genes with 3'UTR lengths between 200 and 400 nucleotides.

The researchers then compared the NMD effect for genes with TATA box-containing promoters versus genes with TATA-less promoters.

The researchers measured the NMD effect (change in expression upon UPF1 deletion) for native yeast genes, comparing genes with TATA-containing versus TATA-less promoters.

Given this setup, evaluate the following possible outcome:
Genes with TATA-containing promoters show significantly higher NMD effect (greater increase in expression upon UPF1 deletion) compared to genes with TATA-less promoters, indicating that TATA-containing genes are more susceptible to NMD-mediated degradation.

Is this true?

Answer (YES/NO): NO